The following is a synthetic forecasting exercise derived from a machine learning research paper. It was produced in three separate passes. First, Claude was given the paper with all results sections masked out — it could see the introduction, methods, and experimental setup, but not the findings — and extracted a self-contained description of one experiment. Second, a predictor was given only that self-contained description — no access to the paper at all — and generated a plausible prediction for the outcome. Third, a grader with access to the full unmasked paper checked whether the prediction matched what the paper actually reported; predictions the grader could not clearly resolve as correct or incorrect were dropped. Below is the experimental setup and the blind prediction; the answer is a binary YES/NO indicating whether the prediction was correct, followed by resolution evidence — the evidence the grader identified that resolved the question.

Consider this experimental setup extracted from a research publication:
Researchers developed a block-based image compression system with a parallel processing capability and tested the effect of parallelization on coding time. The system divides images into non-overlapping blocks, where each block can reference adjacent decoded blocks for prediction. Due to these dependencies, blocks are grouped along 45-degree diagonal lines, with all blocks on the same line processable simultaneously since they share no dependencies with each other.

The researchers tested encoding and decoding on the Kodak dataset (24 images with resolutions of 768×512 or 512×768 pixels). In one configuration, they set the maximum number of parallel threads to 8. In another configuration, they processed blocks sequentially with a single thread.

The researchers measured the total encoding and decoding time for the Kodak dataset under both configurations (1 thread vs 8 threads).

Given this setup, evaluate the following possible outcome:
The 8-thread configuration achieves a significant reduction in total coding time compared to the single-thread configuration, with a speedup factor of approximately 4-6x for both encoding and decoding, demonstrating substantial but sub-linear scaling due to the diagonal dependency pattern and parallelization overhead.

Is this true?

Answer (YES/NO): NO